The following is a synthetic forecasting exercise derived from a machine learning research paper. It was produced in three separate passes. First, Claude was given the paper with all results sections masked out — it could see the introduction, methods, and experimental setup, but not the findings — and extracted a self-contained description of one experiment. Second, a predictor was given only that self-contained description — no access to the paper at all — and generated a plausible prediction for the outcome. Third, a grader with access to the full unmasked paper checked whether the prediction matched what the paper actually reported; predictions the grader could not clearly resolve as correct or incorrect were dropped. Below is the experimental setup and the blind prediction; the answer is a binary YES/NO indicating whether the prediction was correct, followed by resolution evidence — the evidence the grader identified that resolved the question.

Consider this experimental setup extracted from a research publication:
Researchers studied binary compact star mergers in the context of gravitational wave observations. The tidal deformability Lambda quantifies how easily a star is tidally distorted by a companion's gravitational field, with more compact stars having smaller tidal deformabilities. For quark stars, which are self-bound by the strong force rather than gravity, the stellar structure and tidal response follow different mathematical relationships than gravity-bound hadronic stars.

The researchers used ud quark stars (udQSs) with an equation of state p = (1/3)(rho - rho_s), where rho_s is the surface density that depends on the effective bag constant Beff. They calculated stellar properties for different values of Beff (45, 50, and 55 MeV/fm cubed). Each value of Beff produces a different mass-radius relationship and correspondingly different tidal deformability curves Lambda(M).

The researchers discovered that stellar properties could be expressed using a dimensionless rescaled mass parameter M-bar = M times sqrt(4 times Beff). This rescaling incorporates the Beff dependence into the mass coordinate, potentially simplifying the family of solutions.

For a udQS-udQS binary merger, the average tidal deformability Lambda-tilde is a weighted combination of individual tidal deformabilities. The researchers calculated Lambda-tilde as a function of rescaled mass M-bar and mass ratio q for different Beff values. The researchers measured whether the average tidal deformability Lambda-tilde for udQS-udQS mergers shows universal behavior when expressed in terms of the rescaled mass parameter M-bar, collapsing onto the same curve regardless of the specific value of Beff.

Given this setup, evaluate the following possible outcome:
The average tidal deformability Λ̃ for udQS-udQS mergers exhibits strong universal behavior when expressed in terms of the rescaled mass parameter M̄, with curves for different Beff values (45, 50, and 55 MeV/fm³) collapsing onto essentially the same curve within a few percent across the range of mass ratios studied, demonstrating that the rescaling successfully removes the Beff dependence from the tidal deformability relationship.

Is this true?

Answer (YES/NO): YES